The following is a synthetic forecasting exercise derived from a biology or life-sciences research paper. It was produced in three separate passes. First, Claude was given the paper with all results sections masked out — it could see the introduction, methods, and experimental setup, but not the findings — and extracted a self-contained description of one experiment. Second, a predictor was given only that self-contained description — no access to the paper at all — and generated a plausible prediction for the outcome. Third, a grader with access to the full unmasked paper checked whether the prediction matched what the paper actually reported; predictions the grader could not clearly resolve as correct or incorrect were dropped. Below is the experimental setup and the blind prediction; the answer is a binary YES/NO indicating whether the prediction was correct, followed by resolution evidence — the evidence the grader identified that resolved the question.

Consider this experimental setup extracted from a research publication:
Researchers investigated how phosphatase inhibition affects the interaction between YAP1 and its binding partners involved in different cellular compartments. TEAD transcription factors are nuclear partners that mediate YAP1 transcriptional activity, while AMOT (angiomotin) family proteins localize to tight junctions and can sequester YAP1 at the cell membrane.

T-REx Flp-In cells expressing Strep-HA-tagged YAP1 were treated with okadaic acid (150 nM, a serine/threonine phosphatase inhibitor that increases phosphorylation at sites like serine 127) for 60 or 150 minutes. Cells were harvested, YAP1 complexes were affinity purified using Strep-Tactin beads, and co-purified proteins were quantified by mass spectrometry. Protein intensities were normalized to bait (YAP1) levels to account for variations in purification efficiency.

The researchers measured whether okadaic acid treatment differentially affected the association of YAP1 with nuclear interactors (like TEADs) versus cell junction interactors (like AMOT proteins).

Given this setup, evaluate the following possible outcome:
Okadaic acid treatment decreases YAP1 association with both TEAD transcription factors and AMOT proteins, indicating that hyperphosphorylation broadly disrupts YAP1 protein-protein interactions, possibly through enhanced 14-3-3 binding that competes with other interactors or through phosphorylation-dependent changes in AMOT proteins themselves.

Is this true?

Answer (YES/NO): NO